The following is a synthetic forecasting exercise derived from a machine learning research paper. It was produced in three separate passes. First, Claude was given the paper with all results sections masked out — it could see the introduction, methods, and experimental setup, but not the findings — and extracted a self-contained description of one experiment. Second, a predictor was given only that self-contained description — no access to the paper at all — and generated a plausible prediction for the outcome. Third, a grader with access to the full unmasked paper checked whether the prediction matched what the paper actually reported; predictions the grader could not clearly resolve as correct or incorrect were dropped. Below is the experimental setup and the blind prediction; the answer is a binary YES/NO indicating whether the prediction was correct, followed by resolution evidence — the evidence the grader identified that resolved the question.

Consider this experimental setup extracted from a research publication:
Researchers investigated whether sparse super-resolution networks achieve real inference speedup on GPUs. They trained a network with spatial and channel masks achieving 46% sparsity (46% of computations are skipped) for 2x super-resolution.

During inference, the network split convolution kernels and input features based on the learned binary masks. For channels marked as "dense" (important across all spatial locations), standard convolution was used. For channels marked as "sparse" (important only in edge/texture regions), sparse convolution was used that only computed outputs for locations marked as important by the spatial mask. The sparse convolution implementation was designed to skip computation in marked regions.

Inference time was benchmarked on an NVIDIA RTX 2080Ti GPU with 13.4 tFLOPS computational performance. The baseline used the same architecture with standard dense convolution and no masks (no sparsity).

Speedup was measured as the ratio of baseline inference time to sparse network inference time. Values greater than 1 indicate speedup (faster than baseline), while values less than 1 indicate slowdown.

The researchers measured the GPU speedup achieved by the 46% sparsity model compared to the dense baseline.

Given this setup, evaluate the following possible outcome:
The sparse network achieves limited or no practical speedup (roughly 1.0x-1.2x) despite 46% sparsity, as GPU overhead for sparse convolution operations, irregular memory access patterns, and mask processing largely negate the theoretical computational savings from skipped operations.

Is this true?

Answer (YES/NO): NO